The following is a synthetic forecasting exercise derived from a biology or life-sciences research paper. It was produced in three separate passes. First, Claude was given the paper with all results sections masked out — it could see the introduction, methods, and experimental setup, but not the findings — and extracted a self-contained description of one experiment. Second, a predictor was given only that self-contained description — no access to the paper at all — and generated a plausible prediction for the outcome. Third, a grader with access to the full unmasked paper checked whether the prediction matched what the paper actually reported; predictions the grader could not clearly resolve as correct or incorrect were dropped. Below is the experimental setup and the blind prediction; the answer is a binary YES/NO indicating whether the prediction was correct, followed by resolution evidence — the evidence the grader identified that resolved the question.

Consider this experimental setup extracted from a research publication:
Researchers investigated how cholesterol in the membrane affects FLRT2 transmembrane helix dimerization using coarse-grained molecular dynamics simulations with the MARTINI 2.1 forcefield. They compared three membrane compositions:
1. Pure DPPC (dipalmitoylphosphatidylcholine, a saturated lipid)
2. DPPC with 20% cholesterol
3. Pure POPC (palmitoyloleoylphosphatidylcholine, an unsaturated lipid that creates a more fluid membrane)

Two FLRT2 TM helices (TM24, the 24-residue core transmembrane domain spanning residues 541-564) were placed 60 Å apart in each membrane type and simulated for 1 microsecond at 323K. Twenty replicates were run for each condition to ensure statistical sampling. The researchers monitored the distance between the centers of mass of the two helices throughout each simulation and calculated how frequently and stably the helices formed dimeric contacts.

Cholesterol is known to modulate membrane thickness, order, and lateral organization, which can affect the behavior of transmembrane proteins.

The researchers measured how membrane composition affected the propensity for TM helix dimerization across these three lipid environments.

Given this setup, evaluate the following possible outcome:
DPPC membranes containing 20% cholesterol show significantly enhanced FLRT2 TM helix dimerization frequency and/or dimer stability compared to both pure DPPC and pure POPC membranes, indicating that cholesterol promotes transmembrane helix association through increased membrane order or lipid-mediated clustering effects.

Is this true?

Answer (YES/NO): NO